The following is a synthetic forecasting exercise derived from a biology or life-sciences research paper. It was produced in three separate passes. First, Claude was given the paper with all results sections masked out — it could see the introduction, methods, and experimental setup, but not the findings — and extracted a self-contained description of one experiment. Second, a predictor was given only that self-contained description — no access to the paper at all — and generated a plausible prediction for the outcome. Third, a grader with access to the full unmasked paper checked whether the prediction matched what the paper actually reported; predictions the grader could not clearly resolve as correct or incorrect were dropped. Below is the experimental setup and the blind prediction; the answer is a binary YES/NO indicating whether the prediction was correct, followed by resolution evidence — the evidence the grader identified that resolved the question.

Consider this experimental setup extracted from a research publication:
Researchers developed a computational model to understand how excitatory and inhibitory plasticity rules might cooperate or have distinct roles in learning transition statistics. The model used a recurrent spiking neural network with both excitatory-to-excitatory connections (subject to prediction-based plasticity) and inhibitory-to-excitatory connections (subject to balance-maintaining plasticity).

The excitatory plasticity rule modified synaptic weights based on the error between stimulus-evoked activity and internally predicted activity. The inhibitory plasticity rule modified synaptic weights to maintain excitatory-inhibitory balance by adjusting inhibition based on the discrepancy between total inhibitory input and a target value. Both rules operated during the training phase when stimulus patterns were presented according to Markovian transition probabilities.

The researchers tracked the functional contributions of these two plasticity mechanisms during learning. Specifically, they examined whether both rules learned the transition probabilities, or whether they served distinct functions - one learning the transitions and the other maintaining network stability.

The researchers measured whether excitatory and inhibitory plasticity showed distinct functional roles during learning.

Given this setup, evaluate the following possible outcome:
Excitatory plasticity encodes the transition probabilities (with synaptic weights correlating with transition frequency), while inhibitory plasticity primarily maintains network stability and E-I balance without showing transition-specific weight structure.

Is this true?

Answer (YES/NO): YES